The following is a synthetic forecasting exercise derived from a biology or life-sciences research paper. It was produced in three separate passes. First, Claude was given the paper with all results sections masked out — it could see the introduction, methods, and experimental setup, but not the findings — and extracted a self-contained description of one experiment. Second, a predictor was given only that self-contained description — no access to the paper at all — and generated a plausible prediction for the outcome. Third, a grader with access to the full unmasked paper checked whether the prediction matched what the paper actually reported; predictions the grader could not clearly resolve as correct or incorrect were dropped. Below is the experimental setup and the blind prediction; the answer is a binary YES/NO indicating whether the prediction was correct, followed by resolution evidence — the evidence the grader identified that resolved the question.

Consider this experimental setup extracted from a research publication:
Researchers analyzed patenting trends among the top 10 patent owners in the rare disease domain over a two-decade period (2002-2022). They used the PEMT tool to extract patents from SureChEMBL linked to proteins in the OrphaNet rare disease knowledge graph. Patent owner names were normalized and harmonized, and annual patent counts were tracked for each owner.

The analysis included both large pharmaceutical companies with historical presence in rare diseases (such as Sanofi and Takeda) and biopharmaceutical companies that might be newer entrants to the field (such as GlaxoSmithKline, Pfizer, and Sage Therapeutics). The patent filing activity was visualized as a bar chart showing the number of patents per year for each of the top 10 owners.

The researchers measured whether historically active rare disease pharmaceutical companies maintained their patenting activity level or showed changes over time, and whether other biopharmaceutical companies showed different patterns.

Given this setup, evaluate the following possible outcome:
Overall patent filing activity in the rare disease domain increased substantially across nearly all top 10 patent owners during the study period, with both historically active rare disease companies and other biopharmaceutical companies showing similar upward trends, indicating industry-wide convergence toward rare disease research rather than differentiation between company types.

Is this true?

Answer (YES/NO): NO